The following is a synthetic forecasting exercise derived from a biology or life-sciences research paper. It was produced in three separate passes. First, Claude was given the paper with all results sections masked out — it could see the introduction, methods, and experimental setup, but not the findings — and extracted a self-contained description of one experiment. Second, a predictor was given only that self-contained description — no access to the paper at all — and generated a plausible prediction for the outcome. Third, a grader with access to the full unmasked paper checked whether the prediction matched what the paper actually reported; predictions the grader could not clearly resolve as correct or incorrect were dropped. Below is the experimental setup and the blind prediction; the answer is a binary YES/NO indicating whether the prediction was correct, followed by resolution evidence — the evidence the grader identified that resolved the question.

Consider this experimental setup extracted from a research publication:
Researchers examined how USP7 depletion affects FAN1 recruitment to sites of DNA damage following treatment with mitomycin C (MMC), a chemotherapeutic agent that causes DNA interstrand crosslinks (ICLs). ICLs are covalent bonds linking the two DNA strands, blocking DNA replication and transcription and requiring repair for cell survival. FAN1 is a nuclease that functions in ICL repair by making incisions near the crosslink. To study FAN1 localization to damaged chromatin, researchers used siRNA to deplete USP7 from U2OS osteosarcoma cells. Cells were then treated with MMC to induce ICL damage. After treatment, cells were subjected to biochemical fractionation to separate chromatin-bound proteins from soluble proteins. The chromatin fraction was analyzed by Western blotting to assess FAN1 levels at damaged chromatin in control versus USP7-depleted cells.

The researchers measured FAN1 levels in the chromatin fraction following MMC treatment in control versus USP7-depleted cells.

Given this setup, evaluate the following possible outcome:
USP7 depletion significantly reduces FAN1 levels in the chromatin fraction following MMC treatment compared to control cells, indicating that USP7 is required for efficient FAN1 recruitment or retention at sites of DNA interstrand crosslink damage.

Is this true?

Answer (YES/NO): YES